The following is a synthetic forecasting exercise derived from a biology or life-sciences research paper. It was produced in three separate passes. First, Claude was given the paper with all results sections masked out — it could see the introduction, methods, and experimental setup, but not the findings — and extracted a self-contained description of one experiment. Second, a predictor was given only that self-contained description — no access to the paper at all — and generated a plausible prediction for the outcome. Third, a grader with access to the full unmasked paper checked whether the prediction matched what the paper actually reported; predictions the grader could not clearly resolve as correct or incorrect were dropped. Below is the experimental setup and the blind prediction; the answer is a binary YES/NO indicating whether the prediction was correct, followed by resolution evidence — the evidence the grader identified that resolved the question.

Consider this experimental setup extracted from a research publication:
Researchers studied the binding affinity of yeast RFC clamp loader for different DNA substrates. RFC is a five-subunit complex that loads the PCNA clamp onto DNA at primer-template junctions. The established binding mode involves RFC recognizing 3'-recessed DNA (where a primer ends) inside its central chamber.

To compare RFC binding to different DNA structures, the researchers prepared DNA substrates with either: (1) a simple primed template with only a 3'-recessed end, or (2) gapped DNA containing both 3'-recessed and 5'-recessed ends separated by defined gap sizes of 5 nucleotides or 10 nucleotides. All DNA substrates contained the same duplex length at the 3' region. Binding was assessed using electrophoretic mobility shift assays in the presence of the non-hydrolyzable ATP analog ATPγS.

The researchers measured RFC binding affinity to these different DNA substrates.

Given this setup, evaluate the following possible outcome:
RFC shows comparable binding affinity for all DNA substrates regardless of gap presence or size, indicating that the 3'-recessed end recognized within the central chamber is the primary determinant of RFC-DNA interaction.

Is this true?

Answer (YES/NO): NO